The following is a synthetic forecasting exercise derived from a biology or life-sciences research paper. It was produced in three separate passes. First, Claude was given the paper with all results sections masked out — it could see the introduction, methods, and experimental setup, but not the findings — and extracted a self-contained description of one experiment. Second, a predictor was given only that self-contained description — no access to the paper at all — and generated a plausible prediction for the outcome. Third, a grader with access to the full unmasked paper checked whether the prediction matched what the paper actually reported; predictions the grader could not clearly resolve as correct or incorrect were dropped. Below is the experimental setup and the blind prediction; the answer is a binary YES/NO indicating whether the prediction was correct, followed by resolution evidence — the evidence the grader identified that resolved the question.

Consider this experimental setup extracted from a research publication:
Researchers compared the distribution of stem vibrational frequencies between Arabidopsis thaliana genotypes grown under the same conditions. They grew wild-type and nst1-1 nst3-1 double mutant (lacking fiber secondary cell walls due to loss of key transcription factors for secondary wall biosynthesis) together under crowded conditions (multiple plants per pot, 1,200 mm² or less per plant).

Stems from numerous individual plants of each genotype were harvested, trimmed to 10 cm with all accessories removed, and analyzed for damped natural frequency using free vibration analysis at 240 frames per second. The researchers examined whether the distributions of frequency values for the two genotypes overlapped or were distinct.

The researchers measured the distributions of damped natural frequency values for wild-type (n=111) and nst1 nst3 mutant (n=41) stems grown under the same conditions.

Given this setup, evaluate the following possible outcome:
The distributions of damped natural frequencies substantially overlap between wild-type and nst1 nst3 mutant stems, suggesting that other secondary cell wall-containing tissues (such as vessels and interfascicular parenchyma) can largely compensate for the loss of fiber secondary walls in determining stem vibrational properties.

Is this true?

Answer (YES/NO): NO